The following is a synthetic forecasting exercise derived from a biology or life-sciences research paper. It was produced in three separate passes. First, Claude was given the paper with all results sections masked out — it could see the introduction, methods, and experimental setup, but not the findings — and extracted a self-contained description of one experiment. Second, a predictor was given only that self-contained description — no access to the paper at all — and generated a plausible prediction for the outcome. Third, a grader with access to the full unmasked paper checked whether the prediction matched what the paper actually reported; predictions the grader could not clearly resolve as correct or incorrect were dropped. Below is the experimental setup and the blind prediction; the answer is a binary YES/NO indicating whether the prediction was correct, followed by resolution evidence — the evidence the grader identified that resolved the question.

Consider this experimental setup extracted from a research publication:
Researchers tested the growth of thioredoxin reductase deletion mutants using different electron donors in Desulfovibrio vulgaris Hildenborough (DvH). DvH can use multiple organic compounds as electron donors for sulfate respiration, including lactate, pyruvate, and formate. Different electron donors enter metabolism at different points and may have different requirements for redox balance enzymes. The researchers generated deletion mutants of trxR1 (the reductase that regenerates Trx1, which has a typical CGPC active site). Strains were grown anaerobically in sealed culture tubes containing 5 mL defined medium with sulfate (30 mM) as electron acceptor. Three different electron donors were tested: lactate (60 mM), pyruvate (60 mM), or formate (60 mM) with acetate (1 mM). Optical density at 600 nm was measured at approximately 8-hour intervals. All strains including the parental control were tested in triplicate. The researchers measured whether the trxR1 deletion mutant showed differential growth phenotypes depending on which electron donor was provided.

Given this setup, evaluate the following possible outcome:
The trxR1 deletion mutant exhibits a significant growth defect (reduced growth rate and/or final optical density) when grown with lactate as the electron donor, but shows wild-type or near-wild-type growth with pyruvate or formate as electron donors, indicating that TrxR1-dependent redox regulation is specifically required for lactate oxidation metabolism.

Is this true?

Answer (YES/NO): NO